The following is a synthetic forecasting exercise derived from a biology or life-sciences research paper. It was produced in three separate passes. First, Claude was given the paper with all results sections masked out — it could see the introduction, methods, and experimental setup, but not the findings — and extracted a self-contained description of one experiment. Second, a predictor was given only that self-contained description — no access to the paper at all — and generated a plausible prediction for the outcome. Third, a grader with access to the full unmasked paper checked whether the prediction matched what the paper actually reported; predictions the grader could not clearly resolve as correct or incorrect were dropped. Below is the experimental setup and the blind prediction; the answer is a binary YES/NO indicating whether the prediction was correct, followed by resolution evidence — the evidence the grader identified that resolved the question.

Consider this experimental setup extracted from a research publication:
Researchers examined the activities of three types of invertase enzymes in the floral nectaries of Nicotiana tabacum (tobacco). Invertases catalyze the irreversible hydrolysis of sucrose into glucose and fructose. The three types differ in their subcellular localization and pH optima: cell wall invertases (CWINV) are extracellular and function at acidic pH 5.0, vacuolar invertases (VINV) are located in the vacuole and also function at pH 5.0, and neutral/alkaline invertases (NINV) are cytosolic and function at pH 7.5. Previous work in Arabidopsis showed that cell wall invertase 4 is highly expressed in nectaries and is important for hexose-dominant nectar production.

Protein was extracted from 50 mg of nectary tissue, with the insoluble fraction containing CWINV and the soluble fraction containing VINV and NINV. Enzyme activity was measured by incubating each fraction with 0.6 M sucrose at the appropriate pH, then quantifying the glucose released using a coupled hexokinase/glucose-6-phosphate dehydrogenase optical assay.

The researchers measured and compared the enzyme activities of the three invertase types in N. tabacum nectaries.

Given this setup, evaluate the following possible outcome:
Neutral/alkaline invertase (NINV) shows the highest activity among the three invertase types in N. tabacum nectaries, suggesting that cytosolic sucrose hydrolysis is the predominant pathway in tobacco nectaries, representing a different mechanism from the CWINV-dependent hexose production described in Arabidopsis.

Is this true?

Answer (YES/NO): NO